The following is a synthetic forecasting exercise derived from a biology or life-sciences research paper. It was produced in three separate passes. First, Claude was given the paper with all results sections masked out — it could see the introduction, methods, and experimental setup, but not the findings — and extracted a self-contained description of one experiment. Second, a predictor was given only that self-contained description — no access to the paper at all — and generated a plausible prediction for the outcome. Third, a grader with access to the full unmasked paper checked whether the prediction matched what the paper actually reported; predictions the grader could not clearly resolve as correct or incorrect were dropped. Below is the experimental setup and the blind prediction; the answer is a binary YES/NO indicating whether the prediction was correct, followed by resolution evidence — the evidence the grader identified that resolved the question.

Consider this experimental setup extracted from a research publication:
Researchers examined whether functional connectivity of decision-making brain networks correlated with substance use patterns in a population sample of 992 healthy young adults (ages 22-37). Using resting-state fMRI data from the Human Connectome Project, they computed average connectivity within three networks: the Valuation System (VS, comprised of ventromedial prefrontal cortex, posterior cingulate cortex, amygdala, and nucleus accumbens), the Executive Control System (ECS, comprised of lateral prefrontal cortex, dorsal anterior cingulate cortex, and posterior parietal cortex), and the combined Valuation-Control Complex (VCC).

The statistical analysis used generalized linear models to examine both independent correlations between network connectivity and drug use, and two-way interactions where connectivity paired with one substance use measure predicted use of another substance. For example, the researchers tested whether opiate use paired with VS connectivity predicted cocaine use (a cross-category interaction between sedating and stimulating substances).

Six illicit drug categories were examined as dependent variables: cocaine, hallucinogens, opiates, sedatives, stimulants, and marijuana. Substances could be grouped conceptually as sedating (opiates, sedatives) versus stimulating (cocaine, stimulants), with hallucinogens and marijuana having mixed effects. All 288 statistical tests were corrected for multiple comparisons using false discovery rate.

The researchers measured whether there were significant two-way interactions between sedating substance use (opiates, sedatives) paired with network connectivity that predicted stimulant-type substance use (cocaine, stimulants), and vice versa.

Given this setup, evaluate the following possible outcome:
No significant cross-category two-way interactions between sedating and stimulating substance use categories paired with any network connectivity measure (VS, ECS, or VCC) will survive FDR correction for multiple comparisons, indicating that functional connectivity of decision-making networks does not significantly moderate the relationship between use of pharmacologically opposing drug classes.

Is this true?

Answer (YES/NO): NO